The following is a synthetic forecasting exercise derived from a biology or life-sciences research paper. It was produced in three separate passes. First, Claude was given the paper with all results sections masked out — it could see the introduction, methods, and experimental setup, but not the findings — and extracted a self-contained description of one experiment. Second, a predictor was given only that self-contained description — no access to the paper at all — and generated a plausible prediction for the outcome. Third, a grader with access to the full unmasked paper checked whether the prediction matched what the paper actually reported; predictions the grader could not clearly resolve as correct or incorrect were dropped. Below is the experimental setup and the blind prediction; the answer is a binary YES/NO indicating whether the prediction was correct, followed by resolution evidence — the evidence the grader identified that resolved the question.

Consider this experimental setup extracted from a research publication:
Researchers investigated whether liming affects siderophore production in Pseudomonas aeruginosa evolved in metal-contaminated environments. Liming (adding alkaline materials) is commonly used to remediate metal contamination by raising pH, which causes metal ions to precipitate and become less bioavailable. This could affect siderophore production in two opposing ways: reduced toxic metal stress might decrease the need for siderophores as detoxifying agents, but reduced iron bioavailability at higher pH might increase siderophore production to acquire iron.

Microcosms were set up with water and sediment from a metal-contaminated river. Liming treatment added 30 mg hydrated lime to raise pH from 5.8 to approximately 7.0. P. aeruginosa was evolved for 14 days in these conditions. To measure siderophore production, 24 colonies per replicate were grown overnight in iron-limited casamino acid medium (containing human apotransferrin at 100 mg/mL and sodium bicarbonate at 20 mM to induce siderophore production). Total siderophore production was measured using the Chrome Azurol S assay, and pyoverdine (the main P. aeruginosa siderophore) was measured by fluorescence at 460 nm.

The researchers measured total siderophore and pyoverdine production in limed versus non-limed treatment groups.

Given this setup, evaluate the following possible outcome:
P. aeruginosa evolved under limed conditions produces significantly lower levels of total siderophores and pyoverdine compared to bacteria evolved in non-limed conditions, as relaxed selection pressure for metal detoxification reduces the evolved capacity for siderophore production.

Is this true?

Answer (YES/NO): NO